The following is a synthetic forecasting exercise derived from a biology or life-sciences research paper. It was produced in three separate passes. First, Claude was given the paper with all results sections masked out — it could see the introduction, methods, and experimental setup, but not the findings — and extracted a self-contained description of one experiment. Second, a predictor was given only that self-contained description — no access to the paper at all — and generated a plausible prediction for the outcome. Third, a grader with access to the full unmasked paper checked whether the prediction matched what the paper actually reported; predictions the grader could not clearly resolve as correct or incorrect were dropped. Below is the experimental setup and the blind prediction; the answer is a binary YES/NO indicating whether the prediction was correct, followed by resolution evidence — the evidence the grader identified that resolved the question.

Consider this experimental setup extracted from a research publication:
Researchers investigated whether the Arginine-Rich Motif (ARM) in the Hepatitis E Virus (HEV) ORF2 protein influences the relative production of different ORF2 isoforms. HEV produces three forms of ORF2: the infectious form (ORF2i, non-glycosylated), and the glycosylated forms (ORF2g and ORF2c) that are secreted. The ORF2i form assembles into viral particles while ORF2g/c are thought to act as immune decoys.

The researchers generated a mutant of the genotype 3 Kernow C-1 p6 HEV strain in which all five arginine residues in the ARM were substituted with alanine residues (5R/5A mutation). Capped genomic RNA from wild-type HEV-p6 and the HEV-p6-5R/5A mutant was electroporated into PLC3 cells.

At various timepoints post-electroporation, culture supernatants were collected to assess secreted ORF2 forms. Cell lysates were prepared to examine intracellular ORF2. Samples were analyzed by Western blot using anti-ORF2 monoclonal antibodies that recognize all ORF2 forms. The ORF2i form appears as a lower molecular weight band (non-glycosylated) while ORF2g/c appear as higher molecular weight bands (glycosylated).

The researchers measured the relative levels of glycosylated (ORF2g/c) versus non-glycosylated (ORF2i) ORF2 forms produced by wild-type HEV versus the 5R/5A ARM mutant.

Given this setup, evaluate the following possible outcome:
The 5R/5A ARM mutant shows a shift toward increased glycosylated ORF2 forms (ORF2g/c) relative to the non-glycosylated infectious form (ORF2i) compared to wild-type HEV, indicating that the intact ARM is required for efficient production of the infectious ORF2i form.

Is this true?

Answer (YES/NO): YES